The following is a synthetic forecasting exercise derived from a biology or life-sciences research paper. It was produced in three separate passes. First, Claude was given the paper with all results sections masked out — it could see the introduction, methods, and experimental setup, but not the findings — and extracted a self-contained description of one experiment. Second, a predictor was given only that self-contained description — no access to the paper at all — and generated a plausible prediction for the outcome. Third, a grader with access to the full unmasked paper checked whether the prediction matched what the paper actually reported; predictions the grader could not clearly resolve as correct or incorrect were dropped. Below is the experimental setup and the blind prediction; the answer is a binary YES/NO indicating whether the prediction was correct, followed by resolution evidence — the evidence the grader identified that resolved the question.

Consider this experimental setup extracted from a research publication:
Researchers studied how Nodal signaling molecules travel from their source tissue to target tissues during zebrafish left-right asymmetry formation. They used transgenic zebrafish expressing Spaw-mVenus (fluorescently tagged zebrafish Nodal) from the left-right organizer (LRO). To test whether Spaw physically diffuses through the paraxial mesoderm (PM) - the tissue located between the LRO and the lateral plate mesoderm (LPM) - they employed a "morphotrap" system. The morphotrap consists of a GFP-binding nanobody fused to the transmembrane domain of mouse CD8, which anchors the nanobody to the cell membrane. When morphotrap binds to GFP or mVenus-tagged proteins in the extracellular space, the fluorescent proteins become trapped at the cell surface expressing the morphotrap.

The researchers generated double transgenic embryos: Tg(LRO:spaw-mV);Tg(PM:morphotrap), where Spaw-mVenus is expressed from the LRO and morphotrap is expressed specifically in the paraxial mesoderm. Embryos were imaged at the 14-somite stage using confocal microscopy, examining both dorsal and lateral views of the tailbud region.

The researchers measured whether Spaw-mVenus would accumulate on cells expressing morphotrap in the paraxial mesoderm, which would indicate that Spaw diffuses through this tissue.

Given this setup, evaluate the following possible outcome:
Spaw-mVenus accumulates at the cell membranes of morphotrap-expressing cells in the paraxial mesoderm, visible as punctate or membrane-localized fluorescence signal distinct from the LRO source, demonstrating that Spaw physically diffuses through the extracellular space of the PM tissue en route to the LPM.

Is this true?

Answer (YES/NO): YES